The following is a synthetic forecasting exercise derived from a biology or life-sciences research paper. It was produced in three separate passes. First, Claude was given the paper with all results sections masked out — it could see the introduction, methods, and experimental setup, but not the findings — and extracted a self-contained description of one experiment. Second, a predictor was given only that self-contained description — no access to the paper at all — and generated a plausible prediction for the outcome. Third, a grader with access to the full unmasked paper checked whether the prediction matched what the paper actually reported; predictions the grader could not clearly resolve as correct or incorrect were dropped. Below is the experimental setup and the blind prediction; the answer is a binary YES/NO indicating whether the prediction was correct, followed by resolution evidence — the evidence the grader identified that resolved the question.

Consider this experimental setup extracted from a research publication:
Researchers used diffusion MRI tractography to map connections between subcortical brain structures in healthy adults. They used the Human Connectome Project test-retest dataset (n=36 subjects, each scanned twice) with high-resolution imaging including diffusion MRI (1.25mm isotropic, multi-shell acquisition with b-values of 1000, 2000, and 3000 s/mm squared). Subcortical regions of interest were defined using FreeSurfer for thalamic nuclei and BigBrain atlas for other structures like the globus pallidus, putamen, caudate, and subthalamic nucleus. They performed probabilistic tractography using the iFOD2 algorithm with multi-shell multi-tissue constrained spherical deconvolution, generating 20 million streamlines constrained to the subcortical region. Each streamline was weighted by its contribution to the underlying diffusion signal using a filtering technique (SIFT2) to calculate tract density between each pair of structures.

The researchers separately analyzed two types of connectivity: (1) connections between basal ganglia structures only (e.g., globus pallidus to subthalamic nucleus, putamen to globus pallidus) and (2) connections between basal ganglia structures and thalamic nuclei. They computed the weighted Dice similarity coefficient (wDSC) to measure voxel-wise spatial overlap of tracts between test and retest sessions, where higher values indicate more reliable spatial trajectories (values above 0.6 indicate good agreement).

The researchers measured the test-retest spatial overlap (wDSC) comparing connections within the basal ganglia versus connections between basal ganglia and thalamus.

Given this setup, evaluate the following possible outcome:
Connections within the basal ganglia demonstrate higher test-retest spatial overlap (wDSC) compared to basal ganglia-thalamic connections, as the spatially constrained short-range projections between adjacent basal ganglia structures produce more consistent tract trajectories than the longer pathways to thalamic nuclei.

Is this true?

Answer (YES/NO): YES